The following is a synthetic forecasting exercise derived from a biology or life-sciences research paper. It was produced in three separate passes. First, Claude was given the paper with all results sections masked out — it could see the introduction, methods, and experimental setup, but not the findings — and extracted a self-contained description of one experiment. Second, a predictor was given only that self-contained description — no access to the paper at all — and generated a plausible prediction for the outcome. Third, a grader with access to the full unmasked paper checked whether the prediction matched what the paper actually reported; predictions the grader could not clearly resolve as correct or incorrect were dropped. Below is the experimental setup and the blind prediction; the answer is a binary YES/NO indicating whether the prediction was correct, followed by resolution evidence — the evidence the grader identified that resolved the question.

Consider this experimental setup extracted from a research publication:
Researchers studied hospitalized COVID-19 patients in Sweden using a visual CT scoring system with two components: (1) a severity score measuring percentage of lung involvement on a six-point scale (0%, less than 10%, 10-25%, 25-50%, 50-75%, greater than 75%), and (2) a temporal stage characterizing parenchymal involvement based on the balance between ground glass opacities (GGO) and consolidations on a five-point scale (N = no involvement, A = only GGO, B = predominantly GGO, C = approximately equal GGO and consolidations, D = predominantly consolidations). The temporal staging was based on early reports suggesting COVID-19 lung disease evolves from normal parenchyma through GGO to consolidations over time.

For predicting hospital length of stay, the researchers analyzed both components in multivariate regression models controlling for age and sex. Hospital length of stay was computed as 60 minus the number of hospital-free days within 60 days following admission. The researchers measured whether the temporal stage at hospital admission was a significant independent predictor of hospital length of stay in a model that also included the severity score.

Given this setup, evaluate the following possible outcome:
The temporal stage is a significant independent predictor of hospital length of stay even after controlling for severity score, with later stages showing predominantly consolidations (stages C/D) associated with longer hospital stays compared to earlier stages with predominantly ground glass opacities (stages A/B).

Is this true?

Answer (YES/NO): NO